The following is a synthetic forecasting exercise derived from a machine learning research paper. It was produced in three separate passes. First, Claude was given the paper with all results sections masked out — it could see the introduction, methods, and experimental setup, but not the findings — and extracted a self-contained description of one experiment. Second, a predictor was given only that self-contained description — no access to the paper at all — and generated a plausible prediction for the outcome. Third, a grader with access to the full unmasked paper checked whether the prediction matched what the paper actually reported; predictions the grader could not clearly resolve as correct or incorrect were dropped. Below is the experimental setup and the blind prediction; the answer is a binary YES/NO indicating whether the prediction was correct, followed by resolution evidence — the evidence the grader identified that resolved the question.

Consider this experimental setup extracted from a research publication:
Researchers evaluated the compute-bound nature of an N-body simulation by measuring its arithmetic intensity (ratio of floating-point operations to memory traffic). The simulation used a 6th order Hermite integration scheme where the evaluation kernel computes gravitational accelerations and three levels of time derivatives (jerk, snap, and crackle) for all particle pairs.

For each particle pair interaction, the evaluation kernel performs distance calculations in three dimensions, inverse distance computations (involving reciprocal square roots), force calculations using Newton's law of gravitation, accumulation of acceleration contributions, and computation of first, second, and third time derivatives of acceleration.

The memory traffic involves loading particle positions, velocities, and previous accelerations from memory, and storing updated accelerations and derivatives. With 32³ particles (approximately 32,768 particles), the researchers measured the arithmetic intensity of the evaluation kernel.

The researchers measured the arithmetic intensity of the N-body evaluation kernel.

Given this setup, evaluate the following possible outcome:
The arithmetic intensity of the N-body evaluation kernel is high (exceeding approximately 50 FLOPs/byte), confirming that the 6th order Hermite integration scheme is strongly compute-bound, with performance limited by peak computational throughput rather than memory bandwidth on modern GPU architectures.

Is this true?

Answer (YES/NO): YES